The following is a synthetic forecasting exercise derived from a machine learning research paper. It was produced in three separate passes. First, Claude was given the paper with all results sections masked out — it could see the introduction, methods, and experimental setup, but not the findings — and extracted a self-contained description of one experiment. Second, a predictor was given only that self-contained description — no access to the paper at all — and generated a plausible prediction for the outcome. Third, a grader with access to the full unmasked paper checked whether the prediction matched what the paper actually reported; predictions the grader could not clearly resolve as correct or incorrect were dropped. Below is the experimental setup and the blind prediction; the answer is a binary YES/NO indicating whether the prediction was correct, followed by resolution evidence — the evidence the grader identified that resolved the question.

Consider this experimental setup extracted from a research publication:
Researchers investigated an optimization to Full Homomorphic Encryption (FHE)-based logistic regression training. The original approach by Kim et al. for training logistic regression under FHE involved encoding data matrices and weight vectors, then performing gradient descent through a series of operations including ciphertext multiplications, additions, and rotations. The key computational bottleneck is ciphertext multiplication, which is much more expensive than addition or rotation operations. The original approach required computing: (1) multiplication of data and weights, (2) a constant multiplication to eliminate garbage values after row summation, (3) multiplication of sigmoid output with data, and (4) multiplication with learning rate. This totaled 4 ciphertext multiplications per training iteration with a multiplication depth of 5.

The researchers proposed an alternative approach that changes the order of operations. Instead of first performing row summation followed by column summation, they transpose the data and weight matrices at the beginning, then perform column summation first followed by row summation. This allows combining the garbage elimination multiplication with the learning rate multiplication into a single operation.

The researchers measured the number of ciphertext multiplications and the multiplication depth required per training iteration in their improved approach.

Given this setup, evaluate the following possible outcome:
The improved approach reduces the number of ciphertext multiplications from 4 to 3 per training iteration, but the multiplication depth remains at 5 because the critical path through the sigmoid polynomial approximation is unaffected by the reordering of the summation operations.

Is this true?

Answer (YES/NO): NO